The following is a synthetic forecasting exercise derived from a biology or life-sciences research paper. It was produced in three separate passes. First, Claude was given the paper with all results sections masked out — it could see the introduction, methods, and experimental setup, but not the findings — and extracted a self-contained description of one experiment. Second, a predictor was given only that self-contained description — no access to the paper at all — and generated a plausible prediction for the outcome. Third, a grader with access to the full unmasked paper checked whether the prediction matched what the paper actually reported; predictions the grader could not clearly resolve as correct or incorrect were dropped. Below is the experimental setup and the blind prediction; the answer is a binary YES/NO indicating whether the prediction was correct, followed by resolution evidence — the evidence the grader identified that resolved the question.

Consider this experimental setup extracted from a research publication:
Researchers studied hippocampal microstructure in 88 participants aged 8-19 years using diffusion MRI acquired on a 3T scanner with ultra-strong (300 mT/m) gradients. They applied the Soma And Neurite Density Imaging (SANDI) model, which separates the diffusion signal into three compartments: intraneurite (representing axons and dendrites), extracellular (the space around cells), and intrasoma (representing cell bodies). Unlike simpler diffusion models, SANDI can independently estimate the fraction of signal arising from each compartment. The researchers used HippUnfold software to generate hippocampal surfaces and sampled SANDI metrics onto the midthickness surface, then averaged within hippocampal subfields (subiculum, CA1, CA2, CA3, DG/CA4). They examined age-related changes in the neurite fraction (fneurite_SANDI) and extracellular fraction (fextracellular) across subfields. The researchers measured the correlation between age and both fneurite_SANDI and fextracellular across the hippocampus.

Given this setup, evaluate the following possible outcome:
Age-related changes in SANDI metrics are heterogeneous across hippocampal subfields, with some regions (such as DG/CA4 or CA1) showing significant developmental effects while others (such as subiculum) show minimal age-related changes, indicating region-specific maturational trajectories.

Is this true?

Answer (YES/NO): NO